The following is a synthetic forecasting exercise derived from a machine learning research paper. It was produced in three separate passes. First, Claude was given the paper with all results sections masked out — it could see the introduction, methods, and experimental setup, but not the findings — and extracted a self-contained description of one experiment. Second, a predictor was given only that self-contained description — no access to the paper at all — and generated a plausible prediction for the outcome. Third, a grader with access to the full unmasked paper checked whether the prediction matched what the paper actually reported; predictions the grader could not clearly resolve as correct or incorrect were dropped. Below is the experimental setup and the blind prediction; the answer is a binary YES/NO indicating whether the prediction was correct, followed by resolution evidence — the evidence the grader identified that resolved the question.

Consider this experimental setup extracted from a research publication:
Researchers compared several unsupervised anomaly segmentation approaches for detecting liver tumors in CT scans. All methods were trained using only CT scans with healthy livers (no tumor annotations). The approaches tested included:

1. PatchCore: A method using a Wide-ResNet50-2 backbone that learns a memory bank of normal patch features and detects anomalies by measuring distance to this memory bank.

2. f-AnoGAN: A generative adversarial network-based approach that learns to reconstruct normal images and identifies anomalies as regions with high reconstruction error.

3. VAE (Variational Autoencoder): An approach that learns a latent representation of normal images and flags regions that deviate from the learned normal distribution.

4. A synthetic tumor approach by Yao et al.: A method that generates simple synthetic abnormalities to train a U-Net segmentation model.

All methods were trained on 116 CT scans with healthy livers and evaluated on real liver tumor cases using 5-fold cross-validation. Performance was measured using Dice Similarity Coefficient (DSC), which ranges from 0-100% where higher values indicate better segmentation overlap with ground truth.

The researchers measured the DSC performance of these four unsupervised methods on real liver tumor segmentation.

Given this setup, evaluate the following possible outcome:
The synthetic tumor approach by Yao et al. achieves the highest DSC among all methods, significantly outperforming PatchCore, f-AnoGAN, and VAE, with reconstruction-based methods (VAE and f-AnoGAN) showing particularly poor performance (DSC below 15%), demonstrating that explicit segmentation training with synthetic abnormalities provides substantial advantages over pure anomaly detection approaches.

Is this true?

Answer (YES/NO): NO